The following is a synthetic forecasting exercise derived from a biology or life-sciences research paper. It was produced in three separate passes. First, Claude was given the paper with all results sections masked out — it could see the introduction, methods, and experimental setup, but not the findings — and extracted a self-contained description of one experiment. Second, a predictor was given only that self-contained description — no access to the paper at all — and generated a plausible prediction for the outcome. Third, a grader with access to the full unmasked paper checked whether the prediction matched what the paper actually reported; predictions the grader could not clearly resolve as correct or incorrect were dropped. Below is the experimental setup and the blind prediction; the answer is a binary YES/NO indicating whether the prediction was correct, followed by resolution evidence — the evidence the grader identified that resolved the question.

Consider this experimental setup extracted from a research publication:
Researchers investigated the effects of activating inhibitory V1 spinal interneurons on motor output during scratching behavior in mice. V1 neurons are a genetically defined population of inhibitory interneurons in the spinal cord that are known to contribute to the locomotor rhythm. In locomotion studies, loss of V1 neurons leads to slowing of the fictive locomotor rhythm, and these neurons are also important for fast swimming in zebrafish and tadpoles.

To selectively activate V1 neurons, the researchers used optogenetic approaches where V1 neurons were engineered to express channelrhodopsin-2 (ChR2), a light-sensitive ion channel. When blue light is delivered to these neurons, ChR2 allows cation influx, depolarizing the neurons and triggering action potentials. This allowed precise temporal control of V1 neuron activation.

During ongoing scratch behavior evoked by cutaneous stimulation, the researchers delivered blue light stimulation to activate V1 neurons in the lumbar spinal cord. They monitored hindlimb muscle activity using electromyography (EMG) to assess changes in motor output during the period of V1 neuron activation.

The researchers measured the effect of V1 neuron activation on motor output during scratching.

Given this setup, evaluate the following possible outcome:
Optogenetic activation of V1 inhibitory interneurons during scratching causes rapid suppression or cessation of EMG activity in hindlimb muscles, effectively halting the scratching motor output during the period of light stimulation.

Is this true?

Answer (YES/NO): YES